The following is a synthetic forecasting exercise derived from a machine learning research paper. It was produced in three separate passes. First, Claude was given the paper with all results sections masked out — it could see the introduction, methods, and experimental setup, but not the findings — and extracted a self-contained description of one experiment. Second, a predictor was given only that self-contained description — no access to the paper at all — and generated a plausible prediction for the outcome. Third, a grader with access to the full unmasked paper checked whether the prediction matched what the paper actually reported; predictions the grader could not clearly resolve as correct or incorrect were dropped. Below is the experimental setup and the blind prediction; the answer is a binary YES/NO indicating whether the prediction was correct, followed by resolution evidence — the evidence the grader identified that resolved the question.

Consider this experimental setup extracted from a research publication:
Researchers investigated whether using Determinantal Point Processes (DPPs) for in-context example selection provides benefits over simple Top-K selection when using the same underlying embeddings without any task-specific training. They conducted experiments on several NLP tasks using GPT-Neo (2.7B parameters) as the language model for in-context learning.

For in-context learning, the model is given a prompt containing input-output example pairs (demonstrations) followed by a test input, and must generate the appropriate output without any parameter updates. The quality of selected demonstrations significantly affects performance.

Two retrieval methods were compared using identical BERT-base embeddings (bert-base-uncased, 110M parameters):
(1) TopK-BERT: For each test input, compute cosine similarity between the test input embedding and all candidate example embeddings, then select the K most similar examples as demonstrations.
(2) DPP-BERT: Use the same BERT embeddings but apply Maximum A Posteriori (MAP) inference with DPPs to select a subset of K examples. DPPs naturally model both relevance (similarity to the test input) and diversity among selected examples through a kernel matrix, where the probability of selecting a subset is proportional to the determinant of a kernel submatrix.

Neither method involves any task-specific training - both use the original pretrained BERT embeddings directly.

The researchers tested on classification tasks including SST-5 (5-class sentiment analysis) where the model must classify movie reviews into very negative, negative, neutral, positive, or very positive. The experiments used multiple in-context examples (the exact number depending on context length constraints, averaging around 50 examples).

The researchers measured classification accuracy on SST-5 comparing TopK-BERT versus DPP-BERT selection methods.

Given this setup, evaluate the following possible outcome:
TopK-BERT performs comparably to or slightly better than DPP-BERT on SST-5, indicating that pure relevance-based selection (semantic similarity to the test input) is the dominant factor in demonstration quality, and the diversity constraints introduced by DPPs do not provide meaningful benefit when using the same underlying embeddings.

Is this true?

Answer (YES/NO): NO